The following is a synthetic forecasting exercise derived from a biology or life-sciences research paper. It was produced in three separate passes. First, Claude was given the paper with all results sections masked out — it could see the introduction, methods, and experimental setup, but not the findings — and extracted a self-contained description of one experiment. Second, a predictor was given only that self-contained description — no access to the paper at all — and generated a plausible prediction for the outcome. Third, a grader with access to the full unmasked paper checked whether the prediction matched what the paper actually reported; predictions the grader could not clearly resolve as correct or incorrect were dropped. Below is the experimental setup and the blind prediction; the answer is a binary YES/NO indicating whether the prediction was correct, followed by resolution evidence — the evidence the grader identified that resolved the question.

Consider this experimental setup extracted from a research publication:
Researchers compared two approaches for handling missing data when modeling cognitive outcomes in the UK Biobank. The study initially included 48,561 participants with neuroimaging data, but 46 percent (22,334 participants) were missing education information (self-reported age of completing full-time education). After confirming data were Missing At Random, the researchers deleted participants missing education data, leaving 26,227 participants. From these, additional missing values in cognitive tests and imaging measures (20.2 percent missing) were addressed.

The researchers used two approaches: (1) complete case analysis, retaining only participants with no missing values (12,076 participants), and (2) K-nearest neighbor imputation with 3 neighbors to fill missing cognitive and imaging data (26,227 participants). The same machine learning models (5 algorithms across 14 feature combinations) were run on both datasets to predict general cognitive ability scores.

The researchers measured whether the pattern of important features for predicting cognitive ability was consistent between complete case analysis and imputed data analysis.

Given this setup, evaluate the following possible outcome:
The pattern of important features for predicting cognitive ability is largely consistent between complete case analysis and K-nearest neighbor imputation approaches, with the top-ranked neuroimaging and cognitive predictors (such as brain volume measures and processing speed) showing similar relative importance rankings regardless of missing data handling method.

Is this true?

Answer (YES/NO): NO